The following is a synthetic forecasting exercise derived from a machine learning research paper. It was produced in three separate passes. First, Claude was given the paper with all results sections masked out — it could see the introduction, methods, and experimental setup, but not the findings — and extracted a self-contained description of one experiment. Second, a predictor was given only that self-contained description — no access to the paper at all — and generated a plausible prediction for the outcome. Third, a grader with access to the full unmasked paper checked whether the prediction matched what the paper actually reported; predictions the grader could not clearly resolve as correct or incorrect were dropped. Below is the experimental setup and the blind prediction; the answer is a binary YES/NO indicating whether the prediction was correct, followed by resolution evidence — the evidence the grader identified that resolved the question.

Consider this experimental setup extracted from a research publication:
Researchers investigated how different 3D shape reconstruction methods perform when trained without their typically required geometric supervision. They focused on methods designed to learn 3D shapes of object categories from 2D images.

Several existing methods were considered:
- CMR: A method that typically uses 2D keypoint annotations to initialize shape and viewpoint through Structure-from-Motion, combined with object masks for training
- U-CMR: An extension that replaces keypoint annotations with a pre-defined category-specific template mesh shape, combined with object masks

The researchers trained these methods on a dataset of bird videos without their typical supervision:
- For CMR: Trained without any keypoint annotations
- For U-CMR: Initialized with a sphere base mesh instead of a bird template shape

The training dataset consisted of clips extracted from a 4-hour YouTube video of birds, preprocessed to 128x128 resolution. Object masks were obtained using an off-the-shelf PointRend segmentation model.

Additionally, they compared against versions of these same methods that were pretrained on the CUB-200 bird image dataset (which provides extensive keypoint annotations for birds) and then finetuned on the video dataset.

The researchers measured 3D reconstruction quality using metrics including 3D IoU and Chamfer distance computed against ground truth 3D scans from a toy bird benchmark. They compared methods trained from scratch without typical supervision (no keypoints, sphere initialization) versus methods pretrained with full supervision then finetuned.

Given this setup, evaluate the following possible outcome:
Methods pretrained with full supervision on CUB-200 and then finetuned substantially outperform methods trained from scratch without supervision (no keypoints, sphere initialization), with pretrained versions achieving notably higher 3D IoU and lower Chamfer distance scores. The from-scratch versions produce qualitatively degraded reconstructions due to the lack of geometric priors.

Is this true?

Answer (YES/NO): YES